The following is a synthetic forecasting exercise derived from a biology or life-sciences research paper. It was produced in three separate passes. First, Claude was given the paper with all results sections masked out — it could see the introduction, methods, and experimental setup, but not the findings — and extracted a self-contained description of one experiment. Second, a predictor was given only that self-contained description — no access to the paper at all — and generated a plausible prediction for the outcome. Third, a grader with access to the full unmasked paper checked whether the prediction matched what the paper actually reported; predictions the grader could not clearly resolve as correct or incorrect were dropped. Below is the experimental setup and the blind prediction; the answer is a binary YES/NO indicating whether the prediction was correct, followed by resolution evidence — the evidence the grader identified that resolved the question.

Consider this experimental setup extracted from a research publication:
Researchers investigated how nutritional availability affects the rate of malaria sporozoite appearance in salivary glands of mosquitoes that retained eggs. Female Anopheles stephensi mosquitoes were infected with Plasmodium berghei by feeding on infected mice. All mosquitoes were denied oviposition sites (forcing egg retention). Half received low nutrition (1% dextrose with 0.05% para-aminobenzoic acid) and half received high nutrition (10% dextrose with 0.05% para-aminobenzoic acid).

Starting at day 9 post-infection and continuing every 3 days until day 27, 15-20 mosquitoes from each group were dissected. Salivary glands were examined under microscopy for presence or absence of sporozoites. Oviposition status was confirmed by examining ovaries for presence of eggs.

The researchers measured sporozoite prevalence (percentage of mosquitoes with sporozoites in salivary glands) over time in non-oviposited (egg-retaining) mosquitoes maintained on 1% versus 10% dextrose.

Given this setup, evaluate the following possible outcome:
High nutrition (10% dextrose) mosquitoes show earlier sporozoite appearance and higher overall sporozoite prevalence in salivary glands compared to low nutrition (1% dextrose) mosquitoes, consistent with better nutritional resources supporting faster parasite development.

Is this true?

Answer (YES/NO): NO